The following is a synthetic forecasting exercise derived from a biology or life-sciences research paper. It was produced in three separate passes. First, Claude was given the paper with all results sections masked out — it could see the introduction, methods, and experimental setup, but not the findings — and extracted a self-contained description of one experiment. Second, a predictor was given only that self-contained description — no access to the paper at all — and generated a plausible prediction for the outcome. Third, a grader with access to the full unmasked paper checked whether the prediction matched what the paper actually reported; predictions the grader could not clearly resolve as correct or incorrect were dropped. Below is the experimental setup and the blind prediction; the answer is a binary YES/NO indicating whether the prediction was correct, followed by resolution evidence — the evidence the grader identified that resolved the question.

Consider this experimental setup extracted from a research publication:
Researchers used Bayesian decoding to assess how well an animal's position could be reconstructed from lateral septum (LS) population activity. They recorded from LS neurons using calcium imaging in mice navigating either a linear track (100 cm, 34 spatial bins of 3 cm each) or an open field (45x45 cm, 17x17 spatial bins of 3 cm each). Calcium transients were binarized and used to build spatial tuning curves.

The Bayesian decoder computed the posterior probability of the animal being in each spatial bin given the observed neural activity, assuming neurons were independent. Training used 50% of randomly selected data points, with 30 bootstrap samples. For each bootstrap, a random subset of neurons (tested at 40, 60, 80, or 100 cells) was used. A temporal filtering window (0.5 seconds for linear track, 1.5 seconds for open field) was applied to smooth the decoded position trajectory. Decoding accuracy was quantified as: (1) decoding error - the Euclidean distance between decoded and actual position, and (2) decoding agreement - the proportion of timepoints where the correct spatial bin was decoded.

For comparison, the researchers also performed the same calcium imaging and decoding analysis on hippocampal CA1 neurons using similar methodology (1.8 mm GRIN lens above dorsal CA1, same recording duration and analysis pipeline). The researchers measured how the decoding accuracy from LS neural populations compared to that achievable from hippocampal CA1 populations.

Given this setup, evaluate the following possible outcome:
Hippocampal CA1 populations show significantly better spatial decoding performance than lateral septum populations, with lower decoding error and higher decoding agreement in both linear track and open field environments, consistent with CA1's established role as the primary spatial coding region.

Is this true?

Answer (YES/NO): NO